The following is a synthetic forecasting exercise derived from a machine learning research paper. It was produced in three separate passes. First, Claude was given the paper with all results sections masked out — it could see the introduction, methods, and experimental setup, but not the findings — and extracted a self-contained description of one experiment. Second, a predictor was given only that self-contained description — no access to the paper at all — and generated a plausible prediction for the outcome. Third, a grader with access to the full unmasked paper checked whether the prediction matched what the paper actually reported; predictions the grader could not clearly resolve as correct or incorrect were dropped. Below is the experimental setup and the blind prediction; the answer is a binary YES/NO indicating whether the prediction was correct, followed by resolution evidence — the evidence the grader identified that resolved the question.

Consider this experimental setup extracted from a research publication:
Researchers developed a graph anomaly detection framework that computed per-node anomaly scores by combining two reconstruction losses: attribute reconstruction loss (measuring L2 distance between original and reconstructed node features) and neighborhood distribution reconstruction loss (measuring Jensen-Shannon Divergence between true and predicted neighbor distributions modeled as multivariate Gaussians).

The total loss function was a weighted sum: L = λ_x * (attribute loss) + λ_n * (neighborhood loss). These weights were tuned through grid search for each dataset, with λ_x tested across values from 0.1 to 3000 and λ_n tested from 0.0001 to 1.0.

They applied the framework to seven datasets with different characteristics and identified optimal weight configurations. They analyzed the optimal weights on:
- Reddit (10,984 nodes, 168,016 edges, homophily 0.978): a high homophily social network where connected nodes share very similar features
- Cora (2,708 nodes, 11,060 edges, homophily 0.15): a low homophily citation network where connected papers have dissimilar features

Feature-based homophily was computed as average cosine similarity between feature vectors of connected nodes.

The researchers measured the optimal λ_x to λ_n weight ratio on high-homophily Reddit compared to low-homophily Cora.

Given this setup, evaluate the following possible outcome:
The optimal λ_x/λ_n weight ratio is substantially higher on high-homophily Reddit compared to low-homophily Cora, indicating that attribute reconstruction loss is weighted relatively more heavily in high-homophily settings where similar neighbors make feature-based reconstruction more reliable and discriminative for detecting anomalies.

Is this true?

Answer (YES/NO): YES